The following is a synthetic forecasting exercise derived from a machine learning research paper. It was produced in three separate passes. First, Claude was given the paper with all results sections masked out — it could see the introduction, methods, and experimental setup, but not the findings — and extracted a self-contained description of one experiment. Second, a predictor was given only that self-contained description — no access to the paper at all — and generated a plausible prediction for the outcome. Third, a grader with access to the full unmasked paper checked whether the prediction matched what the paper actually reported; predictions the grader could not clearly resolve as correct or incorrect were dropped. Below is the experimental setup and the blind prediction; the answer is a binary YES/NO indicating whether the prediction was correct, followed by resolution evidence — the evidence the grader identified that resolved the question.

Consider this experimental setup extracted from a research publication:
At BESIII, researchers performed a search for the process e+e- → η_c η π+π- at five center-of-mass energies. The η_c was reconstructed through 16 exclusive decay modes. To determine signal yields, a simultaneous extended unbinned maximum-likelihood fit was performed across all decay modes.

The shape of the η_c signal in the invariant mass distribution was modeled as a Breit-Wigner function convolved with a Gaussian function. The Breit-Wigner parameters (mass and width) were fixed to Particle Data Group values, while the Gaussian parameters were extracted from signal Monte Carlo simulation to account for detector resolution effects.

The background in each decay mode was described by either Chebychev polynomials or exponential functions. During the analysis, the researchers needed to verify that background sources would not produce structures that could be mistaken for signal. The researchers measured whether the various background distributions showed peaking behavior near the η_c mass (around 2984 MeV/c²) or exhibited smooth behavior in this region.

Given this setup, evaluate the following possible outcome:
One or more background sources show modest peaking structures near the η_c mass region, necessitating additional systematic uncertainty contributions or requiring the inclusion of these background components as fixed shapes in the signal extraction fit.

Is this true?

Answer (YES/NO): NO